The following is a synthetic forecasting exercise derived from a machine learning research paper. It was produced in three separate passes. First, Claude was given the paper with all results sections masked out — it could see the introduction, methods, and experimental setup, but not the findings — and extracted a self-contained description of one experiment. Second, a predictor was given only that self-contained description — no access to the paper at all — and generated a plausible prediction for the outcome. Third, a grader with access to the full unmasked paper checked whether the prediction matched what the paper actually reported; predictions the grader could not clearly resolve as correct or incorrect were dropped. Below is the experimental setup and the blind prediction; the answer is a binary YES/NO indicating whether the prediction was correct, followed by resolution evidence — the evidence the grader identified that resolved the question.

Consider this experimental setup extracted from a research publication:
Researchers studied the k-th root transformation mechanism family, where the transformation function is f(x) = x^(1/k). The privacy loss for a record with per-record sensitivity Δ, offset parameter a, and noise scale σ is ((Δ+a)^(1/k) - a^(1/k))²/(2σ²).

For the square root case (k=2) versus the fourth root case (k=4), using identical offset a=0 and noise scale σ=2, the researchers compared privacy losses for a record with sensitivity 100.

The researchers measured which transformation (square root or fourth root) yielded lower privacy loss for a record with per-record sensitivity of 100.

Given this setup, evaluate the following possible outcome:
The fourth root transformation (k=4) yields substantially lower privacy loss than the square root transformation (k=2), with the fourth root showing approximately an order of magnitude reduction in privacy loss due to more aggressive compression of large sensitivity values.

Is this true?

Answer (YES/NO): YES